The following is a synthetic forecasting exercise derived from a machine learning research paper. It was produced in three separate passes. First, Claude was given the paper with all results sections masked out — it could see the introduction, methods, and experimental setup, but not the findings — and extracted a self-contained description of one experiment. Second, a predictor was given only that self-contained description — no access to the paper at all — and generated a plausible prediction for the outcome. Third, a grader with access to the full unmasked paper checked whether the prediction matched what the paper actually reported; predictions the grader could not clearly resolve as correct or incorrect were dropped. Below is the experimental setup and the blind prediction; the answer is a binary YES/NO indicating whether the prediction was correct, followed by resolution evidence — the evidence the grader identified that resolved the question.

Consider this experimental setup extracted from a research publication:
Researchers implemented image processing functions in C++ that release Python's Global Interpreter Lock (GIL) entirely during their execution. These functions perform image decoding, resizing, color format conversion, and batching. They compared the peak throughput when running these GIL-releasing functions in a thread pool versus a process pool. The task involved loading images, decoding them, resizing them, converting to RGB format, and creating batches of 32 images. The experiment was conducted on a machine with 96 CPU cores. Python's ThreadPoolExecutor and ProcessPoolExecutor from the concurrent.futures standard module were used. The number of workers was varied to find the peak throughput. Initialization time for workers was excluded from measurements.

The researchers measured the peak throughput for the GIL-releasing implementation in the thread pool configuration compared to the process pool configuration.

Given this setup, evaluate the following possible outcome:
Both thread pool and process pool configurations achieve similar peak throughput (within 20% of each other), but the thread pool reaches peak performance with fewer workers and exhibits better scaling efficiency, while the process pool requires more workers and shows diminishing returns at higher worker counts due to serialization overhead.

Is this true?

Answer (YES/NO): NO